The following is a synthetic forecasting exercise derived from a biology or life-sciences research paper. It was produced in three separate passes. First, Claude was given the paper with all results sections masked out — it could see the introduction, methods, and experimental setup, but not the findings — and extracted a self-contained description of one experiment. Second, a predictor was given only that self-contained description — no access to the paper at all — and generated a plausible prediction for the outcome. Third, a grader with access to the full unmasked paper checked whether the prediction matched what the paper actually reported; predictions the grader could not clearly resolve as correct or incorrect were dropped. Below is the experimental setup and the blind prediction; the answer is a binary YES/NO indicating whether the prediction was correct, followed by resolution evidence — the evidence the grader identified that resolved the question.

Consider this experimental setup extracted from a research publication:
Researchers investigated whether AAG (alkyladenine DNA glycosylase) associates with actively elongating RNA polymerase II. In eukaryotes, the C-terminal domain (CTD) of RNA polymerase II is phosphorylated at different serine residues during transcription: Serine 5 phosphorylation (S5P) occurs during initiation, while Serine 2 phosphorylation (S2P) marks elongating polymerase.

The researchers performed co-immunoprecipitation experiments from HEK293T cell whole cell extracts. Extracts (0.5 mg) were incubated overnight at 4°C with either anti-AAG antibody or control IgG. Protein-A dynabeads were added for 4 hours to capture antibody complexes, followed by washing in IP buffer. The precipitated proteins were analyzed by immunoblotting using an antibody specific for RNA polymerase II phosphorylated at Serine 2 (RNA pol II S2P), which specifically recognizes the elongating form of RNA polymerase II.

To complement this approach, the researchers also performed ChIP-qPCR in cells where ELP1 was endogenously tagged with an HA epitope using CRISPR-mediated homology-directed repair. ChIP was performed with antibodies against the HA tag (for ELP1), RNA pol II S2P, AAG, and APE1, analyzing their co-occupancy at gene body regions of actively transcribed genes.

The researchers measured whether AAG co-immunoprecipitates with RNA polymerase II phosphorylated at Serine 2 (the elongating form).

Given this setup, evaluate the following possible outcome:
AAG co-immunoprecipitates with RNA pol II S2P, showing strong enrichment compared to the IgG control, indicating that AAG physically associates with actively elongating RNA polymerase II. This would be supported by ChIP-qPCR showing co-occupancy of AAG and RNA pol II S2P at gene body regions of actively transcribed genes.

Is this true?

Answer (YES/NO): YES